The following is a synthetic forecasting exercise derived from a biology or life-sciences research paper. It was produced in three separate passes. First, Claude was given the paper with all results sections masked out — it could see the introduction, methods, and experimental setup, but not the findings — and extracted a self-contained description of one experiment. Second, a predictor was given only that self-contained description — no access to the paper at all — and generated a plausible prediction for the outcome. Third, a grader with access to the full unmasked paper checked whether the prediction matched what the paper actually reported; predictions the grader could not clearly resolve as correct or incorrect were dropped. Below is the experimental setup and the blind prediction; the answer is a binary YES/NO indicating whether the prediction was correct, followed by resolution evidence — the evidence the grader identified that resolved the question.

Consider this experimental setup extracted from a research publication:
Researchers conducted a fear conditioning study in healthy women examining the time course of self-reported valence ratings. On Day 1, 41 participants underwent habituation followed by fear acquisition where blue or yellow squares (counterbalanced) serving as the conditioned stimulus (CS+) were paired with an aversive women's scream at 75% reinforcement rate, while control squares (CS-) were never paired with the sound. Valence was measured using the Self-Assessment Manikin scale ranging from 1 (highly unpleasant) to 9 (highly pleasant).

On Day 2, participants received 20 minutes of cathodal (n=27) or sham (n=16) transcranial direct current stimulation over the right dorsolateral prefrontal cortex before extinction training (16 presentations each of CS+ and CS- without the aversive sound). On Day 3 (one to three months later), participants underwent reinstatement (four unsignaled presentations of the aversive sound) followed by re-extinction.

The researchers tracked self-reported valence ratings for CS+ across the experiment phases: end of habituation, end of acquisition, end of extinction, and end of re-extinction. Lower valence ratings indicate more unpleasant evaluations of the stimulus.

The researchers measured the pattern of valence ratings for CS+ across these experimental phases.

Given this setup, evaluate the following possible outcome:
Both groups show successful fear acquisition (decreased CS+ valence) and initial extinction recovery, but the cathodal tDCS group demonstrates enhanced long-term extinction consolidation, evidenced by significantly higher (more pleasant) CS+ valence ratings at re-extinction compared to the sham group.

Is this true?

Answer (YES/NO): NO